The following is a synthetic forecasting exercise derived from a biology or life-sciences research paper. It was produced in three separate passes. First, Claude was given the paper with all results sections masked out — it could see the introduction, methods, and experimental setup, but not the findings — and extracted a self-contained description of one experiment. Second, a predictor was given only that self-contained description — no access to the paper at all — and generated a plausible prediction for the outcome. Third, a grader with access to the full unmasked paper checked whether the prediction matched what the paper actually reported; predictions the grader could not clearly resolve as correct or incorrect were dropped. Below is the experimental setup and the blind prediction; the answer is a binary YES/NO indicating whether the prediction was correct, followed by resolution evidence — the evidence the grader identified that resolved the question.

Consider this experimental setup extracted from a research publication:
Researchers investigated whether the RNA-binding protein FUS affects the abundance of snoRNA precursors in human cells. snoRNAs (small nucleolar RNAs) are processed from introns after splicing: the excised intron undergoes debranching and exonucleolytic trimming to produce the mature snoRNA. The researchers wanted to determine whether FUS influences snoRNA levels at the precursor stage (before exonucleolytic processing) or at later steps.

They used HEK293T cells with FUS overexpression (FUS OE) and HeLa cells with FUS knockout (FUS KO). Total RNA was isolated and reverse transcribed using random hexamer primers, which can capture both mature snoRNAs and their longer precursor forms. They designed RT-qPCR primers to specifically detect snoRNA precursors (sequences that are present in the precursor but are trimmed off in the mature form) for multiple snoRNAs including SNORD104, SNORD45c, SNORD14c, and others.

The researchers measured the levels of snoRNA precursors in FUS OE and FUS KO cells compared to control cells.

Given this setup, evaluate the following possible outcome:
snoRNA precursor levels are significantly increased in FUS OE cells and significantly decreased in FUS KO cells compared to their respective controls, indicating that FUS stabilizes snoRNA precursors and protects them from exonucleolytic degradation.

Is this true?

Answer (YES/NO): NO